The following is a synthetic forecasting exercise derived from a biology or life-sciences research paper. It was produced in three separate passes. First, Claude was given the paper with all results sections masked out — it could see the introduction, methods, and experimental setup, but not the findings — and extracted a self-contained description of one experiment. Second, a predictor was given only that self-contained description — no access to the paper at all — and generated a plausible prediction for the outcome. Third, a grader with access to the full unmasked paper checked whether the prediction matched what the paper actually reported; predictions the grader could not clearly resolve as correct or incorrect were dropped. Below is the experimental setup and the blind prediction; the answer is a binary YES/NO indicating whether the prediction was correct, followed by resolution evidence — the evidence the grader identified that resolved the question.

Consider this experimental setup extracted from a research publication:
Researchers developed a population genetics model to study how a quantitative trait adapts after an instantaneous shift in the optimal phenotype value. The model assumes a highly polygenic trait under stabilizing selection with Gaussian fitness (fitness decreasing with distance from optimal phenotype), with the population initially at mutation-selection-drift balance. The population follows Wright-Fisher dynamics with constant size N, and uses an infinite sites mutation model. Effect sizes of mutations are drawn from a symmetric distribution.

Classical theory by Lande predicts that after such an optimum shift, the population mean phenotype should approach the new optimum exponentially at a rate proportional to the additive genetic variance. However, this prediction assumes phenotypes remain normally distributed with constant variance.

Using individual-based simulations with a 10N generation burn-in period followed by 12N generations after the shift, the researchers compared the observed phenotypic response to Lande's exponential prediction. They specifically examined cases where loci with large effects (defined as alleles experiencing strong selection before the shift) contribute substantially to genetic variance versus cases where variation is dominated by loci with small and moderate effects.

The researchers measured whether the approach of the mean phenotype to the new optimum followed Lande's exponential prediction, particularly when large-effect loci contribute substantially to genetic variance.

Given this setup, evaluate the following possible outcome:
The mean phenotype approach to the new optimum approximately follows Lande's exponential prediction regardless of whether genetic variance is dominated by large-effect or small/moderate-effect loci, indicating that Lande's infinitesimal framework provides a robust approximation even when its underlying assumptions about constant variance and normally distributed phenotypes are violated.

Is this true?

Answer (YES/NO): NO